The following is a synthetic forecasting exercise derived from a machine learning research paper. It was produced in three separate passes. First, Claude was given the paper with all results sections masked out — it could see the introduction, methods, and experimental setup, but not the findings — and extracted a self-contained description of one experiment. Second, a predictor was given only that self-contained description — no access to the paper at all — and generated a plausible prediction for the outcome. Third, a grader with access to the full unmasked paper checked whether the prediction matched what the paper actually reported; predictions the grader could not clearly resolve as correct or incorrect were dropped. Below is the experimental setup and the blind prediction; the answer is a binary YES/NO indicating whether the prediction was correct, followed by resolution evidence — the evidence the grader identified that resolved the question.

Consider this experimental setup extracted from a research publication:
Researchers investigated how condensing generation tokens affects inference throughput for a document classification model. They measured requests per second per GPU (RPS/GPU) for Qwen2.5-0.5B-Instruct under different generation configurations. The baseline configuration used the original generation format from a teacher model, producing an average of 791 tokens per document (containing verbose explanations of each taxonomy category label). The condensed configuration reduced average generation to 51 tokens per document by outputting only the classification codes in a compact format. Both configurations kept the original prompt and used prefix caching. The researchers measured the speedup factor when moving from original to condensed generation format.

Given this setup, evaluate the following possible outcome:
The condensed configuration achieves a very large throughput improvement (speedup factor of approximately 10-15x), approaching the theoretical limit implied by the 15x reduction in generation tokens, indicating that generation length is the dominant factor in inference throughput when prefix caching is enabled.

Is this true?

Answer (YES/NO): NO